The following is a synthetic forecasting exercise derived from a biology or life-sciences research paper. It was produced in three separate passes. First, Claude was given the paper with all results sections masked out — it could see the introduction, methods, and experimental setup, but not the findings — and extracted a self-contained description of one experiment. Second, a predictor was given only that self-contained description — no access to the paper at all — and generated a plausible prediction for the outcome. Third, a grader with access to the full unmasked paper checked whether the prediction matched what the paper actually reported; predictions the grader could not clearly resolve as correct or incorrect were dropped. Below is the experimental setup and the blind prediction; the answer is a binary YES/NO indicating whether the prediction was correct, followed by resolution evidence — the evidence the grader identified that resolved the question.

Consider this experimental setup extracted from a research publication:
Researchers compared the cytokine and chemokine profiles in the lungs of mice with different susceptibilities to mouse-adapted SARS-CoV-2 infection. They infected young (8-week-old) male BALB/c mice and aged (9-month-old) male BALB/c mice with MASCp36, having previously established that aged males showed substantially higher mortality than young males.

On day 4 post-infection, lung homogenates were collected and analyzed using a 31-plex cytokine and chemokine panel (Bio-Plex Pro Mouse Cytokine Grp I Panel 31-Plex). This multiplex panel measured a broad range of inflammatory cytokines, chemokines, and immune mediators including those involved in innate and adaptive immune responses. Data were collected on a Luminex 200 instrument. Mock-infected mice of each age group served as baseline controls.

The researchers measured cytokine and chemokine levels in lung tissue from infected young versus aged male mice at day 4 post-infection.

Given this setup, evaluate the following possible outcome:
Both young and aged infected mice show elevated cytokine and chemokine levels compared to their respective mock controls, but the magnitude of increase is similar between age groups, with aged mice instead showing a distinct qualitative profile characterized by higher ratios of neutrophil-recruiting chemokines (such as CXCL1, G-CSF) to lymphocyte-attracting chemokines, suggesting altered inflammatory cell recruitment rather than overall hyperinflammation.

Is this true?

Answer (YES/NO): NO